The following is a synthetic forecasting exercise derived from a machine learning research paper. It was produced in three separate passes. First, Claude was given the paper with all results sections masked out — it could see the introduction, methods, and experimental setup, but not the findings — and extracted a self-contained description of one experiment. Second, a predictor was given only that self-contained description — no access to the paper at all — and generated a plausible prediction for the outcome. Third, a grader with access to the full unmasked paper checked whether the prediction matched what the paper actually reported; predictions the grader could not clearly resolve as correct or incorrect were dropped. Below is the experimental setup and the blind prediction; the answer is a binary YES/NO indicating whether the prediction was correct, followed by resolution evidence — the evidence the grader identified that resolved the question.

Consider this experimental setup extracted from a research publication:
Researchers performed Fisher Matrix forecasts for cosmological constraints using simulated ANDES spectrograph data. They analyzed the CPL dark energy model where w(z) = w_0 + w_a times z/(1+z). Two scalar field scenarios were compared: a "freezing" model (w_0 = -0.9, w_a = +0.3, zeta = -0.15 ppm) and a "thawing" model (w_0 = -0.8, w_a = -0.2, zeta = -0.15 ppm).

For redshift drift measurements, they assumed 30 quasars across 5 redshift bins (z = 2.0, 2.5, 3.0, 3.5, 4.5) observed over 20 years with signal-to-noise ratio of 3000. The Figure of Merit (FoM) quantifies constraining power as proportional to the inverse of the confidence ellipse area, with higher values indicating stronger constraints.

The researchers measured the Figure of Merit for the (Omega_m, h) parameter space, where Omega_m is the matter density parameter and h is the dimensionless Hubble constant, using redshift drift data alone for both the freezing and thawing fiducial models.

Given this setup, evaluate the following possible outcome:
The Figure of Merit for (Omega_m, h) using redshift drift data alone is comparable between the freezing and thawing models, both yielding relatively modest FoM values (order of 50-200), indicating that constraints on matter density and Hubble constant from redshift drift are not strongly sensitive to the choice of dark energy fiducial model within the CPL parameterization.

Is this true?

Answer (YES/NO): NO